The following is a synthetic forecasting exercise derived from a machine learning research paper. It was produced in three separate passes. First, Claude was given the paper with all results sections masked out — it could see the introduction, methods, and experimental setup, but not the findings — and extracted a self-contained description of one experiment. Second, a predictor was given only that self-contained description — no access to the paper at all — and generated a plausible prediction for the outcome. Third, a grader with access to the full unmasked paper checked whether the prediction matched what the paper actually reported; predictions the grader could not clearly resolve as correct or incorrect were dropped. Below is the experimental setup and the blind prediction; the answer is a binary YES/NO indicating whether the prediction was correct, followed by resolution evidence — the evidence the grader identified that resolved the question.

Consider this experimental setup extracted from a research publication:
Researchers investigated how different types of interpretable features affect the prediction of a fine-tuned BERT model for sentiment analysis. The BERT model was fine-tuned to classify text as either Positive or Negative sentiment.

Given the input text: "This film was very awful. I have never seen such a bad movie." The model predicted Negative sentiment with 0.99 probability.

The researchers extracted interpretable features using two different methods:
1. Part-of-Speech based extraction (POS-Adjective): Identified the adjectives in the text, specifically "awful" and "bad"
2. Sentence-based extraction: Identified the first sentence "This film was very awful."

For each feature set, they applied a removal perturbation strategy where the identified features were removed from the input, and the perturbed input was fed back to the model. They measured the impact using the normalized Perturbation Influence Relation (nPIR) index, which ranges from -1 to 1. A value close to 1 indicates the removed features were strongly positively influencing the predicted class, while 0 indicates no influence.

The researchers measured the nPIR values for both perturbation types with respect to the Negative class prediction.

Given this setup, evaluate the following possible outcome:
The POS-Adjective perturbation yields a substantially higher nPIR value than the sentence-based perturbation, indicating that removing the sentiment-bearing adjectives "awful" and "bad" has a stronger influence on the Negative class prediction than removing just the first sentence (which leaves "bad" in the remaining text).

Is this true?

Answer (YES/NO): YES